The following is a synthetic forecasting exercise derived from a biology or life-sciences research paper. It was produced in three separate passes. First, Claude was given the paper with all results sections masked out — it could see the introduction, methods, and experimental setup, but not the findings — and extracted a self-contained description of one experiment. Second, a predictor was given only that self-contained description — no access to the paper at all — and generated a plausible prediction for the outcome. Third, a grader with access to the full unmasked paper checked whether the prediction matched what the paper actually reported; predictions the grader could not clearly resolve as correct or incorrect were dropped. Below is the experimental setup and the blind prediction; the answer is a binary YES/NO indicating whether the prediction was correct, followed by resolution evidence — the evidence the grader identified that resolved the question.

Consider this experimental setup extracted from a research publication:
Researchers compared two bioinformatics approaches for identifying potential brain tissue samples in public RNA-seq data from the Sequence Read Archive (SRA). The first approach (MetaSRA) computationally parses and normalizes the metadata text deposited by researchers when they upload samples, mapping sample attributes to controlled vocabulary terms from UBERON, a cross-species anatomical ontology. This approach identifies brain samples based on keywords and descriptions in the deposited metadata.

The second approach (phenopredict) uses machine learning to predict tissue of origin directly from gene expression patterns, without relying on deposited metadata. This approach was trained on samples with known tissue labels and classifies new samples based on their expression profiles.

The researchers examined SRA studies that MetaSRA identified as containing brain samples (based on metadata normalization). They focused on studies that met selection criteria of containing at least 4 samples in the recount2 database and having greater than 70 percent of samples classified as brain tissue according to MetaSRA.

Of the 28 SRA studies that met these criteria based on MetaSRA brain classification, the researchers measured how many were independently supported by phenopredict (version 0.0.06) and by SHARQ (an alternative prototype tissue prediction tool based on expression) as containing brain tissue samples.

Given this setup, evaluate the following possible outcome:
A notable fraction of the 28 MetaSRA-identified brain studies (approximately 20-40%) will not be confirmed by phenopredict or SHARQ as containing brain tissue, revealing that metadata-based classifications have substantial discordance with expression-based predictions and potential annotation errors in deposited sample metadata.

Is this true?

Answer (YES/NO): NO